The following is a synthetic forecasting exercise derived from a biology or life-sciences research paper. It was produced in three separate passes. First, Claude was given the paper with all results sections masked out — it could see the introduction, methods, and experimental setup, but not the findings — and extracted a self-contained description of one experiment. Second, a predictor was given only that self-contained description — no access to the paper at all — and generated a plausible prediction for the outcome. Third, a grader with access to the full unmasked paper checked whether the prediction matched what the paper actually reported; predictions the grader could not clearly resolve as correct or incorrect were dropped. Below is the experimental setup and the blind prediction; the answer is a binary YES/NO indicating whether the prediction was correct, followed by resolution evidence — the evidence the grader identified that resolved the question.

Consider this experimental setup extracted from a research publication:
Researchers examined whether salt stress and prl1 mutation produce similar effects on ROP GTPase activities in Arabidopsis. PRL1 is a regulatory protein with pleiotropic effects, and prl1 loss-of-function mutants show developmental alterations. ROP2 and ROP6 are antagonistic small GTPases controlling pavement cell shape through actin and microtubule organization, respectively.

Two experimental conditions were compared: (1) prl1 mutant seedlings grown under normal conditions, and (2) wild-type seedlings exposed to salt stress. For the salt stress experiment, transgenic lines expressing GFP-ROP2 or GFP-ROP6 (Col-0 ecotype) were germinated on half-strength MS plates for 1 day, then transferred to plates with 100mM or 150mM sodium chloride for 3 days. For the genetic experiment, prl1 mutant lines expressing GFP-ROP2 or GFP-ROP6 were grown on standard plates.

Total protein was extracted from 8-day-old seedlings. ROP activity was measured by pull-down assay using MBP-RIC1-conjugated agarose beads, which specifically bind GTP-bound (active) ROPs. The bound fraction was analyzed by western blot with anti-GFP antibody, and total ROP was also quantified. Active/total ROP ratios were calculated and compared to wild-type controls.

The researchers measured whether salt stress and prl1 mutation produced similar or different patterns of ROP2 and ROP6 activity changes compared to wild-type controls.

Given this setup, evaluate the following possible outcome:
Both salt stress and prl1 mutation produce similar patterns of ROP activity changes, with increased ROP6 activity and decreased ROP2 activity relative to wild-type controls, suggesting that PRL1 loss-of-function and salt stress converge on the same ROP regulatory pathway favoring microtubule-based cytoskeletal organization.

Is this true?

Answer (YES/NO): NO